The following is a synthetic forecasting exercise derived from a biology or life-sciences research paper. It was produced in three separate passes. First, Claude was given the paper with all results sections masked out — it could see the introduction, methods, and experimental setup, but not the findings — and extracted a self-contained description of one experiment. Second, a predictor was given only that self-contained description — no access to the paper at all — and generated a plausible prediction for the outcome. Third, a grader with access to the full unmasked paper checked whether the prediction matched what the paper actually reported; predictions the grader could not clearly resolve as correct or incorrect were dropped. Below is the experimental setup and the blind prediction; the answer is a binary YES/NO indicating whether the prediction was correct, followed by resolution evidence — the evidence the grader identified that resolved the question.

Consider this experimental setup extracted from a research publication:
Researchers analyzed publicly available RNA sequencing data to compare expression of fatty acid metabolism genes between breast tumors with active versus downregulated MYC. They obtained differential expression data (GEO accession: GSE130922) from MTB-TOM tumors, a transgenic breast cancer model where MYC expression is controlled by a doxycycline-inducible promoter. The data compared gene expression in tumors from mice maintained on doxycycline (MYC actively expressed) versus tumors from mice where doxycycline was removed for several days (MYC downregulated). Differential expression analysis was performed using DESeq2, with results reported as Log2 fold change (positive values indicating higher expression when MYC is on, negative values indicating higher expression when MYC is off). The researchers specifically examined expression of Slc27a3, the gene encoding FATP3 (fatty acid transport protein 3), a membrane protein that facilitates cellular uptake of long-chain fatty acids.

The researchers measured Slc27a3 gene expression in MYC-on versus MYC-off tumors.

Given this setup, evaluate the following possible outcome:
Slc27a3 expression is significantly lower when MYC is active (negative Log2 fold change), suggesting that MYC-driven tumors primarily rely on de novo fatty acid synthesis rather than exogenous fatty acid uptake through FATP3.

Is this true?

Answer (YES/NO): NO